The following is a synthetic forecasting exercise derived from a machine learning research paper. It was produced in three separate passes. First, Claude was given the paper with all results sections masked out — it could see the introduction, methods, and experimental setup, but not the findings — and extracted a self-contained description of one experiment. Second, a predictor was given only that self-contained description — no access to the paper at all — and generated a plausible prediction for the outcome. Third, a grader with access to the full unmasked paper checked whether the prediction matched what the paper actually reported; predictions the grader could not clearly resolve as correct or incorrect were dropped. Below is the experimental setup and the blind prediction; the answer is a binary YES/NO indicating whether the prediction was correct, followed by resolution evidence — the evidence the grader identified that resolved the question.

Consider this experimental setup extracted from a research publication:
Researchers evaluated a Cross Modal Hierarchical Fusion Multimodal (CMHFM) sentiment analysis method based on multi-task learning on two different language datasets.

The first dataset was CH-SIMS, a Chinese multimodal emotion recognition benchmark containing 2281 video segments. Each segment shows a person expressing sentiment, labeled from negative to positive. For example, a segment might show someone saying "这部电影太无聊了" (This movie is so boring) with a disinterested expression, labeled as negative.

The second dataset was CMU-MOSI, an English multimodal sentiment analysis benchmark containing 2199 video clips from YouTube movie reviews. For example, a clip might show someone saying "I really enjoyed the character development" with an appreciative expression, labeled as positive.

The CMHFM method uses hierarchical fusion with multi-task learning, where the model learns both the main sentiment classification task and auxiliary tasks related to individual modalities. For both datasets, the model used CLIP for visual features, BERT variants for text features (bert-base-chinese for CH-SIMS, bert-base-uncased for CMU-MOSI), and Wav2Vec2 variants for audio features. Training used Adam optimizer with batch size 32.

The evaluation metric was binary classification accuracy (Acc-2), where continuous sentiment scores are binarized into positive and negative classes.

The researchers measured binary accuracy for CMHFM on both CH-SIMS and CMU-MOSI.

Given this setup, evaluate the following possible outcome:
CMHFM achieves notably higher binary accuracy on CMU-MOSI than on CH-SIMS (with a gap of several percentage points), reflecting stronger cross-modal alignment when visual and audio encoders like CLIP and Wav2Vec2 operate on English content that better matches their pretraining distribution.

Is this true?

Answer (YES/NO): NO